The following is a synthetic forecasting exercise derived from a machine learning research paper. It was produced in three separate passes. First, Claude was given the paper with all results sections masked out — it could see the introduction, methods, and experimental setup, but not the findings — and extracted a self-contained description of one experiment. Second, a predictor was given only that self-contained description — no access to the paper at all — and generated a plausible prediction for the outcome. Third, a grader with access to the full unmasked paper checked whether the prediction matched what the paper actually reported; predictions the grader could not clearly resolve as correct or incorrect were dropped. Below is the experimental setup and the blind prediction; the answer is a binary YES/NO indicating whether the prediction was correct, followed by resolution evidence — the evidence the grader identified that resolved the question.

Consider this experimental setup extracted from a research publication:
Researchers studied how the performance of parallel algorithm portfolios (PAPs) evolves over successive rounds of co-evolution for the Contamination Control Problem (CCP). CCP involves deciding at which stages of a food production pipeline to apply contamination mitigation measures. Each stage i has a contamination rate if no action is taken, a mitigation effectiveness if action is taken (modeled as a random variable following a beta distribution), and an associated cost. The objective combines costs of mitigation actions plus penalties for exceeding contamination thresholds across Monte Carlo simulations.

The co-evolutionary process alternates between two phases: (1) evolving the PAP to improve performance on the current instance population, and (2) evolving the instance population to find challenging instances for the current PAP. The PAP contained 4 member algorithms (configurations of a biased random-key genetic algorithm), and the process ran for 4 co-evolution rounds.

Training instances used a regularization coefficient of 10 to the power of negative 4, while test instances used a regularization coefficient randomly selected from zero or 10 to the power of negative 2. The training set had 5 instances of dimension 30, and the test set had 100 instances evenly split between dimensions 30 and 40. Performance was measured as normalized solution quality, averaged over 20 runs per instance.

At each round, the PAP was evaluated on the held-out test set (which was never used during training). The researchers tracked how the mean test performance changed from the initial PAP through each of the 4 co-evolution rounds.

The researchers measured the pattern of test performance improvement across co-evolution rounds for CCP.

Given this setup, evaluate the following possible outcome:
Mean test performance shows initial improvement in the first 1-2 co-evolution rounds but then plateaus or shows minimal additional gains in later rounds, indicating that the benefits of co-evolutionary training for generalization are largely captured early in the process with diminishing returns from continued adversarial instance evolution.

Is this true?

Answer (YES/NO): YES